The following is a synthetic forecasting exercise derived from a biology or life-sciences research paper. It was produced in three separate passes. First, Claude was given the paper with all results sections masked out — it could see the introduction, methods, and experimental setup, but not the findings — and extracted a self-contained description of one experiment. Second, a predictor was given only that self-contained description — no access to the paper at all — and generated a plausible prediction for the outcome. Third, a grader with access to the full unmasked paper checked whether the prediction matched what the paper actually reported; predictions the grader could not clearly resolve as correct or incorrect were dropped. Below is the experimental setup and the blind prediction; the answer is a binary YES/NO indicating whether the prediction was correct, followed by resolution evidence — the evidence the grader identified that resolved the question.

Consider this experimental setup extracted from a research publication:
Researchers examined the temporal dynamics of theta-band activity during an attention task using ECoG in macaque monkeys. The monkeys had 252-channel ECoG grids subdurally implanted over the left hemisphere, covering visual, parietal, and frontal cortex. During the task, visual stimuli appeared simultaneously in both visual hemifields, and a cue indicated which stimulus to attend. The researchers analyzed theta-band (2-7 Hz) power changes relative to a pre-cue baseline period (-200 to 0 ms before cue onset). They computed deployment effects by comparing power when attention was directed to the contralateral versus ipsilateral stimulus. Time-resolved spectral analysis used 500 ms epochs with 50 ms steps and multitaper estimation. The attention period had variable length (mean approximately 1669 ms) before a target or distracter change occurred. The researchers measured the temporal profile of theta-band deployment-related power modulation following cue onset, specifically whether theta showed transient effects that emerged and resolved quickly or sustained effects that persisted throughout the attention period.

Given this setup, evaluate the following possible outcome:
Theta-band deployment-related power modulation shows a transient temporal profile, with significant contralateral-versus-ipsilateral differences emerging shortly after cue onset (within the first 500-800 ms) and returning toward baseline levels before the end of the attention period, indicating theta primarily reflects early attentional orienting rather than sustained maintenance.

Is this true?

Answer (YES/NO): NO